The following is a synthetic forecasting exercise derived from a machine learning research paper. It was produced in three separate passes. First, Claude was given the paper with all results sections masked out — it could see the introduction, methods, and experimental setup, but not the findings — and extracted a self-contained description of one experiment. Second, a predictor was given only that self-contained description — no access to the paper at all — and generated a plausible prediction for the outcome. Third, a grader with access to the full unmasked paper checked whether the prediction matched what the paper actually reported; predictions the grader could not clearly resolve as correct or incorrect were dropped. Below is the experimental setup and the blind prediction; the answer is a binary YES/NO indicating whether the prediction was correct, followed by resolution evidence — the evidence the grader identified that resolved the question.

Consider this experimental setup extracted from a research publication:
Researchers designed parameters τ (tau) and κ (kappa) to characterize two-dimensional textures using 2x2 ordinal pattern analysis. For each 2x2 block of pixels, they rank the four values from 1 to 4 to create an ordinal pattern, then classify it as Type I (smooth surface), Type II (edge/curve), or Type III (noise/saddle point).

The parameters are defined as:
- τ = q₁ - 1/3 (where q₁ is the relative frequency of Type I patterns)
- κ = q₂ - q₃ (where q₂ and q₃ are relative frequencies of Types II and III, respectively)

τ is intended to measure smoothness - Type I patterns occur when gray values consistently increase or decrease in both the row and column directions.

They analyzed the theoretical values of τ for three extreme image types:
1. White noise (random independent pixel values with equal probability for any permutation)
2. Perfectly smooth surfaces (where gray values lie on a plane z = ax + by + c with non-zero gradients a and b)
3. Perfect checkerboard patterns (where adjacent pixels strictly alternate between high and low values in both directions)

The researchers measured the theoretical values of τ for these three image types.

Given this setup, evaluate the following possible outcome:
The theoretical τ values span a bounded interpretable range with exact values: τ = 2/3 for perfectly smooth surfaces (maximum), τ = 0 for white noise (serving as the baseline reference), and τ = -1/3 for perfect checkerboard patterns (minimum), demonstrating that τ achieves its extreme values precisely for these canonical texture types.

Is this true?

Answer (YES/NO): YES